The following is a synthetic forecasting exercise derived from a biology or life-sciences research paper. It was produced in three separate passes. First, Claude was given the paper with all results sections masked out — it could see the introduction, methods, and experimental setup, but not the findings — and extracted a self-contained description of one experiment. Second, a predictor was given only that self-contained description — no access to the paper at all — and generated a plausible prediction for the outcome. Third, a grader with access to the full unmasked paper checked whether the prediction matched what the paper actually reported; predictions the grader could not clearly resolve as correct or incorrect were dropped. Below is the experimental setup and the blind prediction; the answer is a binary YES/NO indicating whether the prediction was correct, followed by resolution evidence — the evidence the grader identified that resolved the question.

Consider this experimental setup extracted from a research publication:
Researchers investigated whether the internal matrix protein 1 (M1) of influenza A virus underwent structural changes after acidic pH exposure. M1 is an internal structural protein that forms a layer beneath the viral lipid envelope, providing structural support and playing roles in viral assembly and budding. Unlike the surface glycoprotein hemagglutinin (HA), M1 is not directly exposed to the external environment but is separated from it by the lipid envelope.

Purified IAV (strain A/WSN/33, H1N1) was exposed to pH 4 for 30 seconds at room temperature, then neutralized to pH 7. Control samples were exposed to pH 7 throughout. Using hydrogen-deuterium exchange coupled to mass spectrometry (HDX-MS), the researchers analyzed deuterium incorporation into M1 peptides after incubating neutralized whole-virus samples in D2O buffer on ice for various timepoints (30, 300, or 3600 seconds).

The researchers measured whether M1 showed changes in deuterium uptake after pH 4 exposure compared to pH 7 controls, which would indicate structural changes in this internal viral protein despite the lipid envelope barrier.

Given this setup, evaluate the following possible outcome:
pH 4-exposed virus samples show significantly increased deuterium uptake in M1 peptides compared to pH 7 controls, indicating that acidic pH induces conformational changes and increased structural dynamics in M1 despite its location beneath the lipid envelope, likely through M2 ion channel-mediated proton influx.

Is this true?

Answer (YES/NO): YES